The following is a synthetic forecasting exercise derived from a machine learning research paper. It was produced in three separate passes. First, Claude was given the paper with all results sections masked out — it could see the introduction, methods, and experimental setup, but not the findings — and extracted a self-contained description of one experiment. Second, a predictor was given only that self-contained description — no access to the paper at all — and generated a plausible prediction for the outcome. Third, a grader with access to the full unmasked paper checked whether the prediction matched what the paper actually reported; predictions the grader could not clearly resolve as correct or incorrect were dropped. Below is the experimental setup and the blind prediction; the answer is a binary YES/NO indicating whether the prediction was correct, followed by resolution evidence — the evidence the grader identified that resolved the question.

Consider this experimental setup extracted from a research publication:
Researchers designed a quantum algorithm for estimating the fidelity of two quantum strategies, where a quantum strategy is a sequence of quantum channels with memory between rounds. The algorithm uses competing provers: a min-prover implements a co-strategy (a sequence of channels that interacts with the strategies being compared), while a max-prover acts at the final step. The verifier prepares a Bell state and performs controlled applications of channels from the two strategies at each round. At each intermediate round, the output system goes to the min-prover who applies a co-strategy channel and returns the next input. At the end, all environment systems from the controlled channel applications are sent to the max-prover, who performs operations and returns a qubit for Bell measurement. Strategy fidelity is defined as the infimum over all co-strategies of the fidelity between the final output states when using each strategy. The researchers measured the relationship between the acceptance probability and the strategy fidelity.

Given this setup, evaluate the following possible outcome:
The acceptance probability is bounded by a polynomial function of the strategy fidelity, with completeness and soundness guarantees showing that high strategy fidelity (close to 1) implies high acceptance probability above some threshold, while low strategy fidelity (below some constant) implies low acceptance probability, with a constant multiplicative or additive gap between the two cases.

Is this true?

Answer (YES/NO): NO